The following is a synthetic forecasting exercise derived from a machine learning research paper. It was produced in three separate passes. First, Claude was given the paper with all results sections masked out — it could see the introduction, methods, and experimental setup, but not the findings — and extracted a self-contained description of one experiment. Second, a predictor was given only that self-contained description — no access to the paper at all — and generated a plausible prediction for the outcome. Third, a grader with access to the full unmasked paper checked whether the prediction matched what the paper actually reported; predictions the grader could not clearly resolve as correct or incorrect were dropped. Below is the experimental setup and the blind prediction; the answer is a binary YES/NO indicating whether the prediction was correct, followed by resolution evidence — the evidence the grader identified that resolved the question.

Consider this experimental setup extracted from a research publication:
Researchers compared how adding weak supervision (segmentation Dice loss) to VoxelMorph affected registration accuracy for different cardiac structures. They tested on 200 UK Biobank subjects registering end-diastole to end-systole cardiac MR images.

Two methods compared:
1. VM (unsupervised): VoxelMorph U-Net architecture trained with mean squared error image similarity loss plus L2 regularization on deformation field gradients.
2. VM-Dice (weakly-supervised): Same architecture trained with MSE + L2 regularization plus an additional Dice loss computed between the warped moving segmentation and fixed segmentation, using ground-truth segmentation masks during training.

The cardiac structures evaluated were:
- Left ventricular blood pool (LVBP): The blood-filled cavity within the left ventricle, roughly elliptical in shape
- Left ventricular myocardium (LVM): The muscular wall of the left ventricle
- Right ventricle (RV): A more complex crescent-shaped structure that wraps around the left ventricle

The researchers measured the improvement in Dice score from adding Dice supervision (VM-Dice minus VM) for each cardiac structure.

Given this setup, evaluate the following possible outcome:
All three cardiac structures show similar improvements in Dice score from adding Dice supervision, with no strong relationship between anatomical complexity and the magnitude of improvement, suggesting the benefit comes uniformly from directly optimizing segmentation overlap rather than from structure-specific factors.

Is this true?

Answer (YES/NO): NO